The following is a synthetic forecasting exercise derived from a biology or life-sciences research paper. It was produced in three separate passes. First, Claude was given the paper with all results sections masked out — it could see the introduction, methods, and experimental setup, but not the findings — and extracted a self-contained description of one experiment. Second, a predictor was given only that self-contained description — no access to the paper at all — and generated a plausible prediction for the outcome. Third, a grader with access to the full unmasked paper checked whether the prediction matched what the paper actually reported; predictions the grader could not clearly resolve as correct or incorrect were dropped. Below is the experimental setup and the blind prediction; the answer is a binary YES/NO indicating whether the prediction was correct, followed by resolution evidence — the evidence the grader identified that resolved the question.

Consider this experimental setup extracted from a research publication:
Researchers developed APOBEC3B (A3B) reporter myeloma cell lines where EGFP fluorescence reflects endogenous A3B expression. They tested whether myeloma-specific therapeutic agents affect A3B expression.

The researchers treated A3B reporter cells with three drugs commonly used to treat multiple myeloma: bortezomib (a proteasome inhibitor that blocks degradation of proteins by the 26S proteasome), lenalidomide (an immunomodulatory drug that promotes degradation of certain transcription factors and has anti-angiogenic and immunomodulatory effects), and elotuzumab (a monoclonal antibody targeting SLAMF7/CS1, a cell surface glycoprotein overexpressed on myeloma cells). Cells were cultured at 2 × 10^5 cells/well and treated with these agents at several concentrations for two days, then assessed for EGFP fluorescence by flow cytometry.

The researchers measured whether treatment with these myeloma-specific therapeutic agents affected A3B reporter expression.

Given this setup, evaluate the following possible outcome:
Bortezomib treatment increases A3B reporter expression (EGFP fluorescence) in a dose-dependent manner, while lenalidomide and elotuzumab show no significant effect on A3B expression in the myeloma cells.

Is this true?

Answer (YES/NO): NO